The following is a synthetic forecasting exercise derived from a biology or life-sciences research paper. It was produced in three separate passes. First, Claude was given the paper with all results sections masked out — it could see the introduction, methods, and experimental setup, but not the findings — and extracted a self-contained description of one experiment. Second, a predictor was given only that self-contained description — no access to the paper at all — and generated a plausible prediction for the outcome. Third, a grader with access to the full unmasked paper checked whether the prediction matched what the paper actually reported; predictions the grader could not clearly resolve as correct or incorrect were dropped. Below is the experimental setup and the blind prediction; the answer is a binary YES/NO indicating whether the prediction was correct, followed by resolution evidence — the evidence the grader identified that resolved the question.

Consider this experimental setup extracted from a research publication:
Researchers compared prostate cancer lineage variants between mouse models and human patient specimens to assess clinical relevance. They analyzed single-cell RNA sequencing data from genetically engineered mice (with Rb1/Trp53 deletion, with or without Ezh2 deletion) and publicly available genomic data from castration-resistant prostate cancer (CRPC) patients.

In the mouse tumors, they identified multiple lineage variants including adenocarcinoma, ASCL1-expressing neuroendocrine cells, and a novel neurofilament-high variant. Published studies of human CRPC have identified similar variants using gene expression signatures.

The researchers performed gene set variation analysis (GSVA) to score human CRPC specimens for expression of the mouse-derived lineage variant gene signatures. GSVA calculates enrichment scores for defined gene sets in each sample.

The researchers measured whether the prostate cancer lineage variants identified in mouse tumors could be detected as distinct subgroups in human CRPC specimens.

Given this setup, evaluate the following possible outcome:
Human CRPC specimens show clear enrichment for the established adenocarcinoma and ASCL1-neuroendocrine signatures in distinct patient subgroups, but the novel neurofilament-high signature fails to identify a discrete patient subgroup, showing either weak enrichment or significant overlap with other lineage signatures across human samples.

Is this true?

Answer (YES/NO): NO